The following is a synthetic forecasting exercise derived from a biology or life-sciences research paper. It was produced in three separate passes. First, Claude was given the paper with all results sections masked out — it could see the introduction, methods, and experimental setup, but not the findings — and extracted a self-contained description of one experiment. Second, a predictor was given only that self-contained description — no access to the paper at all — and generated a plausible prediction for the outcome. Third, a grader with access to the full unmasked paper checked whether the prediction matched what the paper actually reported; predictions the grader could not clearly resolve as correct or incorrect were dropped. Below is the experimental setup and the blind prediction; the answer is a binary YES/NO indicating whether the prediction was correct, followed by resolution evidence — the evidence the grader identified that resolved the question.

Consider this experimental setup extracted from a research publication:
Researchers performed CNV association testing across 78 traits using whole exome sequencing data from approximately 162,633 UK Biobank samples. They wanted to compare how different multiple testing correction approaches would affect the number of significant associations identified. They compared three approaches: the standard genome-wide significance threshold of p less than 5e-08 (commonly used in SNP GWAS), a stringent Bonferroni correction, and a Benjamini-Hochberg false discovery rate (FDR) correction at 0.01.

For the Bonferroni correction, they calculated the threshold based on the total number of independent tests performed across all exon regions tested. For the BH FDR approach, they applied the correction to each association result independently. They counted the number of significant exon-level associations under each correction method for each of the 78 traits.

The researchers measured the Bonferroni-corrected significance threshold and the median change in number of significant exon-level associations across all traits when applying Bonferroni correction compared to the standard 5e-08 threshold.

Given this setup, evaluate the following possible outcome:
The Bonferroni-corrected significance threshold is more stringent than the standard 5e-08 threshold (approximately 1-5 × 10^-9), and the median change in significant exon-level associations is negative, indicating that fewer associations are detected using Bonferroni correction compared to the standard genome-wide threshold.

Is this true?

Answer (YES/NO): NO